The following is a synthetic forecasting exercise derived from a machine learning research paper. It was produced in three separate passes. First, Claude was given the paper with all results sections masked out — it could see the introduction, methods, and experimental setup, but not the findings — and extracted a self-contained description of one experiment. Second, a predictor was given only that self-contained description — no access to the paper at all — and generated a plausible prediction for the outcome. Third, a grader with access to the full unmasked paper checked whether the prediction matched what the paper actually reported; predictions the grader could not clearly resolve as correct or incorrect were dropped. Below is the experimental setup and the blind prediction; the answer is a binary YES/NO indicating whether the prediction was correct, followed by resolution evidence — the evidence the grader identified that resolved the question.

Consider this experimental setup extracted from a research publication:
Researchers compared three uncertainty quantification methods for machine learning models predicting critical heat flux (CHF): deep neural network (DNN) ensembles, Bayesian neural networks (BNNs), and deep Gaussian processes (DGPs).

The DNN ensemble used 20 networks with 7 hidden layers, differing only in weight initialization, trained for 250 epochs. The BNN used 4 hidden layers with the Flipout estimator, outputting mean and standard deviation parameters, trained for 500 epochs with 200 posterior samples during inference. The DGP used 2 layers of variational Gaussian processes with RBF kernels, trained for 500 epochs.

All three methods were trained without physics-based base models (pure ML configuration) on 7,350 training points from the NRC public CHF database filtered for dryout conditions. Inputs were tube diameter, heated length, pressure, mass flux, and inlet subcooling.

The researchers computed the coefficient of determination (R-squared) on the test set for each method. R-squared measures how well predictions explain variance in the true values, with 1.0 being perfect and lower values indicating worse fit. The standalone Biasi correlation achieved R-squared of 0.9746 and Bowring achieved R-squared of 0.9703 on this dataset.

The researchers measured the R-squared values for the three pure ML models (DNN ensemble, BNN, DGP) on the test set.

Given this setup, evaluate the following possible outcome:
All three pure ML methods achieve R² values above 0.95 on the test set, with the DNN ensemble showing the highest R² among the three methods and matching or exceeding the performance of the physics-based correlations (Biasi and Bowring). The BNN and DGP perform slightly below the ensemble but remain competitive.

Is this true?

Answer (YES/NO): YES